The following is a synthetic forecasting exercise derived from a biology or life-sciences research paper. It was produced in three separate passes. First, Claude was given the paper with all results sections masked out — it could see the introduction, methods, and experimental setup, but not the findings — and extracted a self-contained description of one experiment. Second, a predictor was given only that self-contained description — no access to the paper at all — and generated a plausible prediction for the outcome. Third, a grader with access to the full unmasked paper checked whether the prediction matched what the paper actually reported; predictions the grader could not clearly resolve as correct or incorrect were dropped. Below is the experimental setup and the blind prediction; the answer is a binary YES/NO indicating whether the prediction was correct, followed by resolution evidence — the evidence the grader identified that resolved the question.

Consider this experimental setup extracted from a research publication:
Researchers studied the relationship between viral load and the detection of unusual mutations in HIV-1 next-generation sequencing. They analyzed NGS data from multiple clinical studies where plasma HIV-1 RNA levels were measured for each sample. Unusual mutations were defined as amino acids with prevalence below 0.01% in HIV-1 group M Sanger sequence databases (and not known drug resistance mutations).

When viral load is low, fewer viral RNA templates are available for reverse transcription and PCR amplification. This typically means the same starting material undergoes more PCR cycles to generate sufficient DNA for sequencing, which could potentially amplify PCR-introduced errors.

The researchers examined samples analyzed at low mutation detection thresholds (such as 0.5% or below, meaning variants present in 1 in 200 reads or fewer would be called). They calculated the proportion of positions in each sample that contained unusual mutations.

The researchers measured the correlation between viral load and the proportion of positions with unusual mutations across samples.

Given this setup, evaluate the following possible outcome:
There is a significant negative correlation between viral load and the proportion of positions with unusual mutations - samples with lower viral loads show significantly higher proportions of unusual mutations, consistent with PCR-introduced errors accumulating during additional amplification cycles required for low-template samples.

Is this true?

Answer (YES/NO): YES